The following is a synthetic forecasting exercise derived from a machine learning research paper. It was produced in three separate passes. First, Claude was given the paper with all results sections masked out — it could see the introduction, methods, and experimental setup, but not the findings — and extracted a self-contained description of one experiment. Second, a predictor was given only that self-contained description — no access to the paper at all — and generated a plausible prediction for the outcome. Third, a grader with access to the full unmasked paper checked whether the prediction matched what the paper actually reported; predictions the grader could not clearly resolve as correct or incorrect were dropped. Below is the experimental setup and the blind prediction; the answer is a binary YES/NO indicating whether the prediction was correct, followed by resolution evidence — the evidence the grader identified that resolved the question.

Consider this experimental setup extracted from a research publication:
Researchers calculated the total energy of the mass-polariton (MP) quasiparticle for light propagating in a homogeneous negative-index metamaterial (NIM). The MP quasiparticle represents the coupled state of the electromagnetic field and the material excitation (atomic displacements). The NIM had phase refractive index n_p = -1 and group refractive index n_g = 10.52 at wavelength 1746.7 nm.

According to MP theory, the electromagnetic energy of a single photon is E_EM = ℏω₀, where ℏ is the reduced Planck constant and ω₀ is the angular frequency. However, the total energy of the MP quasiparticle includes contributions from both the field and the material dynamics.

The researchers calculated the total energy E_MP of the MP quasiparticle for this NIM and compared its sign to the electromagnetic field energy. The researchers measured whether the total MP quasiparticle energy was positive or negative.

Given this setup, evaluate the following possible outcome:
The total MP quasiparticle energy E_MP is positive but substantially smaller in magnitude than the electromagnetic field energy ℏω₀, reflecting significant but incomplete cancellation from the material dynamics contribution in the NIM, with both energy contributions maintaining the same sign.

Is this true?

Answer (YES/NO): NO